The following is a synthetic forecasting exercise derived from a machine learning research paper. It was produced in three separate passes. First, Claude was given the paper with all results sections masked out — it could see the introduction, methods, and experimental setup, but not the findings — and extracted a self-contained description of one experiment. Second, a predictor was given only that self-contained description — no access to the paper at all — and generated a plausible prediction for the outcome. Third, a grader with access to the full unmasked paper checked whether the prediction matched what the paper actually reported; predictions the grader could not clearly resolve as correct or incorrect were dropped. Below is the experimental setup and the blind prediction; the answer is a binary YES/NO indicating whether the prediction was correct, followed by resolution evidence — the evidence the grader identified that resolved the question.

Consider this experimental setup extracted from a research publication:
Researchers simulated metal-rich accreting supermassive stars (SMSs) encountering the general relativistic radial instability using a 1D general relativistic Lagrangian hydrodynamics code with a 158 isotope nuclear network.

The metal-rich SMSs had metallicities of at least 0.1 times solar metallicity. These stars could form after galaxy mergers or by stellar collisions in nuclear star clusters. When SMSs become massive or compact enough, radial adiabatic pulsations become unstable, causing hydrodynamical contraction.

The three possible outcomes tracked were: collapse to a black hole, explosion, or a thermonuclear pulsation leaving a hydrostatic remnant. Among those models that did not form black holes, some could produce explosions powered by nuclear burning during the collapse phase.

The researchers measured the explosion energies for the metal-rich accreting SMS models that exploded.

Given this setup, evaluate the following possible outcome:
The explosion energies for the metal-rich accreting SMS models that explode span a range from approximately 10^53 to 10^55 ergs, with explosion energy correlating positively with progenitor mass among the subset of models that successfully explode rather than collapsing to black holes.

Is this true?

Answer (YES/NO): YES